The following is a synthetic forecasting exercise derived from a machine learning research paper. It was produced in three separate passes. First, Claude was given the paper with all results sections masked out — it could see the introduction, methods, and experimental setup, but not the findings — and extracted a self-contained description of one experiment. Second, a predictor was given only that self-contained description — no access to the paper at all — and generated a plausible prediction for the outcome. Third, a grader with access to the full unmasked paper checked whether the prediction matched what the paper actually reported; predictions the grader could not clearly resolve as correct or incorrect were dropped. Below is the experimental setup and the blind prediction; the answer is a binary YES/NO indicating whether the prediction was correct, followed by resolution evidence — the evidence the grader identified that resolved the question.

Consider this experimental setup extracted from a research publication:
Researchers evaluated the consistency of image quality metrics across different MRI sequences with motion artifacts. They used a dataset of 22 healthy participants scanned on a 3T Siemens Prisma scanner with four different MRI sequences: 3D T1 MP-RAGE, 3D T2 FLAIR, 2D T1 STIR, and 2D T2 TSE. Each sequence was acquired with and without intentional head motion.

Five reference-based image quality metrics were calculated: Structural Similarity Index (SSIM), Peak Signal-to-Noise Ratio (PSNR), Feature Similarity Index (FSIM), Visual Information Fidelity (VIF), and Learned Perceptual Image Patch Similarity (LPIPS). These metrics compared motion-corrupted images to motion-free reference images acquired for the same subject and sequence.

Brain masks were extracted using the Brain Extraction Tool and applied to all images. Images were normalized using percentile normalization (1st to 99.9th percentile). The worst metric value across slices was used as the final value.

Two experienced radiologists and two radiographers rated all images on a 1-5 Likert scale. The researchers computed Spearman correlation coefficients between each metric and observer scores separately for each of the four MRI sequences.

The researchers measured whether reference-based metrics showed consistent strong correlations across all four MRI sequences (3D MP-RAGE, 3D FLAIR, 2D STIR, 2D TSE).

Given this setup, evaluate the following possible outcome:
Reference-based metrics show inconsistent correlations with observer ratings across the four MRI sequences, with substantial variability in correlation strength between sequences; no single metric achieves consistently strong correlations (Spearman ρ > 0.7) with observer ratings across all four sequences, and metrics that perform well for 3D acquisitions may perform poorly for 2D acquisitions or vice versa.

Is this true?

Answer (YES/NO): NO